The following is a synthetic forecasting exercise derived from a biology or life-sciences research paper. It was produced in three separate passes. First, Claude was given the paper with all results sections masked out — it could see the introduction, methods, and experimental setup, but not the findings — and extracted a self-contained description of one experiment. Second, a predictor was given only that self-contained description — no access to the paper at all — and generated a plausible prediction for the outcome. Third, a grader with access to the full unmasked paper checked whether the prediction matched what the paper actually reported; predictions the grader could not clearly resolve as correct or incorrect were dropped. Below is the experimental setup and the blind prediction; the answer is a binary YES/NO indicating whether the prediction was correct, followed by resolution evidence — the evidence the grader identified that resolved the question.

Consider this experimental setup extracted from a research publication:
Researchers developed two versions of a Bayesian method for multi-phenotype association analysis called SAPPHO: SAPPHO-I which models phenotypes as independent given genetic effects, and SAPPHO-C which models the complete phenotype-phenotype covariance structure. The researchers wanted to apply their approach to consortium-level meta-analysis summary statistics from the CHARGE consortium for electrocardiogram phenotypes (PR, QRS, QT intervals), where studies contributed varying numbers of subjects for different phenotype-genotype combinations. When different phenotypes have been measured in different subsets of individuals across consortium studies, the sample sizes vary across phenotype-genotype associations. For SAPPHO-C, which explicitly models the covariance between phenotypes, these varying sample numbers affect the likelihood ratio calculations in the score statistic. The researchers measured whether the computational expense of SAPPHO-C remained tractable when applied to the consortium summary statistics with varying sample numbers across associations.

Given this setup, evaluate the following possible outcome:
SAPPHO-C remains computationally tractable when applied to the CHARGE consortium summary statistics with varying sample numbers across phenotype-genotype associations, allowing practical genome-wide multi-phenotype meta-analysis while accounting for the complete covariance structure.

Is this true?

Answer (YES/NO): NO